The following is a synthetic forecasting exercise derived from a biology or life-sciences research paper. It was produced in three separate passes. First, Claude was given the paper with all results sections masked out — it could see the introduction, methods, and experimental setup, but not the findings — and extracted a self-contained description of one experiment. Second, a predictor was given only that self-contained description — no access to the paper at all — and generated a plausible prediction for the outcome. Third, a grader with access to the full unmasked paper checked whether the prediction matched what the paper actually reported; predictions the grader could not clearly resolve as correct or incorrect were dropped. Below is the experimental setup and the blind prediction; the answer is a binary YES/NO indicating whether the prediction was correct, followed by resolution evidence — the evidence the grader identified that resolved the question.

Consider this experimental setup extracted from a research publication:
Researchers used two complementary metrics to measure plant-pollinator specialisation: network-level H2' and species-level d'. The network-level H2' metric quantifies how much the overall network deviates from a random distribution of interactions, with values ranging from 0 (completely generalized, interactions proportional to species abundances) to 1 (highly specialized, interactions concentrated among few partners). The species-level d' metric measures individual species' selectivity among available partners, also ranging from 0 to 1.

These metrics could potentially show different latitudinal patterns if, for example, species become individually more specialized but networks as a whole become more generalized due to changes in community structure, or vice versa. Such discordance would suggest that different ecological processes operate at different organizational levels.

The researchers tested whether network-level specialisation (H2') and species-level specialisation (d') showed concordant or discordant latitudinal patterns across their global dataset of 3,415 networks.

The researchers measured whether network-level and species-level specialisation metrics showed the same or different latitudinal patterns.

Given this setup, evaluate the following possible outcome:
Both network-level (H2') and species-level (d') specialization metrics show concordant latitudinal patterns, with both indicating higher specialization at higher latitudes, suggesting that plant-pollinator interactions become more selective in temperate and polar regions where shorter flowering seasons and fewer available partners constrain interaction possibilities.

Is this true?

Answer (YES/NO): NO